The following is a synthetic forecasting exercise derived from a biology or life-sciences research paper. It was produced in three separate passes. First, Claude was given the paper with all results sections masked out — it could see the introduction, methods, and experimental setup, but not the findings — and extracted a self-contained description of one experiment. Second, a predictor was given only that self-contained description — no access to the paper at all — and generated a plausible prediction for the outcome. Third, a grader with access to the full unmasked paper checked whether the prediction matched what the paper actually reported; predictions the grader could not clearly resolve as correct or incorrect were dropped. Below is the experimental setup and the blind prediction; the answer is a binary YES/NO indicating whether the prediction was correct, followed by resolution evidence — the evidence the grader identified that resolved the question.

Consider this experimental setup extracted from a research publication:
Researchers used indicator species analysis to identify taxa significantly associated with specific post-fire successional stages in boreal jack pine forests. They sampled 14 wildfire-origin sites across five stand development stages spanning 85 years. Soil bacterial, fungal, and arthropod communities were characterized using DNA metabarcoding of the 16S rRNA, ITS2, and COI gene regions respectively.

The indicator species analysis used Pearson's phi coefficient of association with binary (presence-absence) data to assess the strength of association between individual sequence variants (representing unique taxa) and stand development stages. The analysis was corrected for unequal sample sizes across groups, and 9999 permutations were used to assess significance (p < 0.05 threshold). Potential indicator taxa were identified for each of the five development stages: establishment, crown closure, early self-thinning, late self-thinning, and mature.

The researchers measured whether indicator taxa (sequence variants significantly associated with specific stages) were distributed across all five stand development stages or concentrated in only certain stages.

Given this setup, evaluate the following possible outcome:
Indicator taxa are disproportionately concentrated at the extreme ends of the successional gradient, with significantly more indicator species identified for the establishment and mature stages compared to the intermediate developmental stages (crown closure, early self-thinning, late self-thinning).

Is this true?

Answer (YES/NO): NO